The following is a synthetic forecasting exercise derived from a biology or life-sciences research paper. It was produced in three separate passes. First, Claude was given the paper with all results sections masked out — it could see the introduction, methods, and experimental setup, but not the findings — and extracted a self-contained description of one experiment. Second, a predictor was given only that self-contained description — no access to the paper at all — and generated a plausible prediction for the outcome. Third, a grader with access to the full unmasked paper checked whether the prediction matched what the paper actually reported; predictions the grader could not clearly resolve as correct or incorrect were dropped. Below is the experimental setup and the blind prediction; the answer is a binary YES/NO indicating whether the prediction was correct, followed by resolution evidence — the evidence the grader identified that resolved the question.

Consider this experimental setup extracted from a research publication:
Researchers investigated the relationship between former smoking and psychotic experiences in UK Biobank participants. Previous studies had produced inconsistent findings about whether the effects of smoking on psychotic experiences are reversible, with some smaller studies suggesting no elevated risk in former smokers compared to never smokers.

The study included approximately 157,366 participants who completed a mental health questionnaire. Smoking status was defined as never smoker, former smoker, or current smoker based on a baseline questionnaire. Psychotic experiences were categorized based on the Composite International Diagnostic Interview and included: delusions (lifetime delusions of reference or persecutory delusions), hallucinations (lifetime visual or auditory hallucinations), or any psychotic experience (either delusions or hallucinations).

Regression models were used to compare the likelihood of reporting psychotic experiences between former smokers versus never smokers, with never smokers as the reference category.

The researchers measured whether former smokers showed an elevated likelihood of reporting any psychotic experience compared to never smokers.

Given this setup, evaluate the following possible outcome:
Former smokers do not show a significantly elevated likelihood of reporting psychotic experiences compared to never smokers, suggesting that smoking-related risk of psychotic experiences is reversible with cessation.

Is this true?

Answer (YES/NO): NO